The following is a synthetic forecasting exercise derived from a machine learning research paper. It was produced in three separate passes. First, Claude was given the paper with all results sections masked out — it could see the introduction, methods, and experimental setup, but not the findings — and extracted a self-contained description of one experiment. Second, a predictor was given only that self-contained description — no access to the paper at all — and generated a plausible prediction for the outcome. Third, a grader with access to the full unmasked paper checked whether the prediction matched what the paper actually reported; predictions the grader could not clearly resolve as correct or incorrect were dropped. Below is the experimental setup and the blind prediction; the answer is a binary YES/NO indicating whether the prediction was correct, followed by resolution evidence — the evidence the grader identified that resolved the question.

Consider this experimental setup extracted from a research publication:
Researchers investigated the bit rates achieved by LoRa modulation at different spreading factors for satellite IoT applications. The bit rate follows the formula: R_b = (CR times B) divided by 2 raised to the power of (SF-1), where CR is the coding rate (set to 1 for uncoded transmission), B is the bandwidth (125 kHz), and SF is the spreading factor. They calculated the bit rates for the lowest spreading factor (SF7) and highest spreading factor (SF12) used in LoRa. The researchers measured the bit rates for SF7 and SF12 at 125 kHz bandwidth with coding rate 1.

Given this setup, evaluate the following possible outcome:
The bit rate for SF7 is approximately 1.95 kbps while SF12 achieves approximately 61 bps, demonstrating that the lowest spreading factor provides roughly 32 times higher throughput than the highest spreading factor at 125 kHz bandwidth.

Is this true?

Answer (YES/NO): NO